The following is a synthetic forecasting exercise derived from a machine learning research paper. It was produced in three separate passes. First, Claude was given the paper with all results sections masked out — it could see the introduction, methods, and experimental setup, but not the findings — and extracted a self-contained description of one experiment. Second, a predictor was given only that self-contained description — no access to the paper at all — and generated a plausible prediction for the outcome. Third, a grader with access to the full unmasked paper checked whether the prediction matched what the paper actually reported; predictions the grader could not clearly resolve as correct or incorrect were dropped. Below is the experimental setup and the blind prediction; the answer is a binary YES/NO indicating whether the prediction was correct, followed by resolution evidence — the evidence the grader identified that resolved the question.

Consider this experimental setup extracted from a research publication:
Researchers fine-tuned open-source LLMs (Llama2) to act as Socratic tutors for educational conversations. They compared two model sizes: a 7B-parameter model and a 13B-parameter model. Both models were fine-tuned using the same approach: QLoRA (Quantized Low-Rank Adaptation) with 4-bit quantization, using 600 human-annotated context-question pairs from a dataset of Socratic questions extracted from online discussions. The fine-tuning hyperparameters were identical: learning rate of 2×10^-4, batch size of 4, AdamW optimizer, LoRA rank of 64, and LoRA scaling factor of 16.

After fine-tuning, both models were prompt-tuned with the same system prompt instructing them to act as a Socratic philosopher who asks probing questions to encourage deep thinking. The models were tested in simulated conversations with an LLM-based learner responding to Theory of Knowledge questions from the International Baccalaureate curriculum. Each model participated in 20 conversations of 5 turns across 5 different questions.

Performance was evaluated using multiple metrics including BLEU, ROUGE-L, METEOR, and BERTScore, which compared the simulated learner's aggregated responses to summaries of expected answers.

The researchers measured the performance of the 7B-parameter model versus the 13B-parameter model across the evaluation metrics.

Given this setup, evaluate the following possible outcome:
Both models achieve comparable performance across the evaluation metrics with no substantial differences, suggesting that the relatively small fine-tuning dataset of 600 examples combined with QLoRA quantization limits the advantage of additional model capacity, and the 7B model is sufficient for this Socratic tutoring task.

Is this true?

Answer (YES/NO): NO